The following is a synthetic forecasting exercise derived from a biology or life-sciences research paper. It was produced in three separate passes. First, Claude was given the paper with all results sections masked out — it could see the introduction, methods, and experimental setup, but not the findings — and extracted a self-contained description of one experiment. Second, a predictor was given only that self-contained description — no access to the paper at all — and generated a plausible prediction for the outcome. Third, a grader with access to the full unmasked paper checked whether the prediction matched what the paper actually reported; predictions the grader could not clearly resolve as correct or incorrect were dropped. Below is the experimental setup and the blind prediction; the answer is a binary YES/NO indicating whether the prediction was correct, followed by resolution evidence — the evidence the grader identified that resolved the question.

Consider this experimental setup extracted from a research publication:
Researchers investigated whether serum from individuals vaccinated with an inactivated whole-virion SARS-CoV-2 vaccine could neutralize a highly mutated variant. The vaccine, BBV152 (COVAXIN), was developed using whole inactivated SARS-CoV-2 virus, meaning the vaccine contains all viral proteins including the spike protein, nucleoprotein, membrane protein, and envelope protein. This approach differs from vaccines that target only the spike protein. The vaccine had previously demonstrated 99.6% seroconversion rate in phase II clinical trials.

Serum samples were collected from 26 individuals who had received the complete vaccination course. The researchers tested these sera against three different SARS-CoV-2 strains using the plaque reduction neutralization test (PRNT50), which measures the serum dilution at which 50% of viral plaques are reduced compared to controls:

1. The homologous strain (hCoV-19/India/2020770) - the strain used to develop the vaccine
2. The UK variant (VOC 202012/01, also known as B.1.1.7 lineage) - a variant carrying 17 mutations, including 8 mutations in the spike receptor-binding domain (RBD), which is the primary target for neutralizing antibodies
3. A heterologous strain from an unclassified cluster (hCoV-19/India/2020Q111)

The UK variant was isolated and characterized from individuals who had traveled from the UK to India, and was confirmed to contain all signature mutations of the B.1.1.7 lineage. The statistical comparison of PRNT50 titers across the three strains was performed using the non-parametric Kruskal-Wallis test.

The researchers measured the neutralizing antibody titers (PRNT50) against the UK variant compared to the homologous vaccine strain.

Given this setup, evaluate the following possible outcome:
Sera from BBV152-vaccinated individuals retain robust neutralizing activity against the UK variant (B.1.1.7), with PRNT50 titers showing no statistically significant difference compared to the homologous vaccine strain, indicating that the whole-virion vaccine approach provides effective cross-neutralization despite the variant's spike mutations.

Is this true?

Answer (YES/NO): YES